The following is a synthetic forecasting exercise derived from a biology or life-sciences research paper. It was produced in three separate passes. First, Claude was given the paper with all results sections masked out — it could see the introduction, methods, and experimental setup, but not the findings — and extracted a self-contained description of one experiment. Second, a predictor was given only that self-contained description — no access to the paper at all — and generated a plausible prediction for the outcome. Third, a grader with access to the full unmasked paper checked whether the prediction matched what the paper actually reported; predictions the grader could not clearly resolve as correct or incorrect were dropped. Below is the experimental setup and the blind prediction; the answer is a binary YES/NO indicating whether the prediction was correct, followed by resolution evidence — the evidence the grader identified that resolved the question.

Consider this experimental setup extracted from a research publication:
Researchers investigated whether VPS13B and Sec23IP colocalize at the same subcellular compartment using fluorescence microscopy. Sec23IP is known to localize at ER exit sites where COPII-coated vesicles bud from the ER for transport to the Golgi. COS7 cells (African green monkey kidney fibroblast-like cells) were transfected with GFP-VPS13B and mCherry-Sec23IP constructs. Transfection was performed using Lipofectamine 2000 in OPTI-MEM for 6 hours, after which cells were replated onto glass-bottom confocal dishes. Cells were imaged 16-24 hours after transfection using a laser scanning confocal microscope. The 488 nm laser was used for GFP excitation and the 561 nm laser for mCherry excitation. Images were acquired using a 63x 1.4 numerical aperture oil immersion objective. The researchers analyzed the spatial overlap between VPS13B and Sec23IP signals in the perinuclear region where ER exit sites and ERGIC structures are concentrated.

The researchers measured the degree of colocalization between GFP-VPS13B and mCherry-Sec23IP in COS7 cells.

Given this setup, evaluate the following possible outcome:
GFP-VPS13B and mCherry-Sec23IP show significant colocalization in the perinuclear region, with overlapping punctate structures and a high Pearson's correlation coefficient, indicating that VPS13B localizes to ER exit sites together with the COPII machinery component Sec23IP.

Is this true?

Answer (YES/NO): NO